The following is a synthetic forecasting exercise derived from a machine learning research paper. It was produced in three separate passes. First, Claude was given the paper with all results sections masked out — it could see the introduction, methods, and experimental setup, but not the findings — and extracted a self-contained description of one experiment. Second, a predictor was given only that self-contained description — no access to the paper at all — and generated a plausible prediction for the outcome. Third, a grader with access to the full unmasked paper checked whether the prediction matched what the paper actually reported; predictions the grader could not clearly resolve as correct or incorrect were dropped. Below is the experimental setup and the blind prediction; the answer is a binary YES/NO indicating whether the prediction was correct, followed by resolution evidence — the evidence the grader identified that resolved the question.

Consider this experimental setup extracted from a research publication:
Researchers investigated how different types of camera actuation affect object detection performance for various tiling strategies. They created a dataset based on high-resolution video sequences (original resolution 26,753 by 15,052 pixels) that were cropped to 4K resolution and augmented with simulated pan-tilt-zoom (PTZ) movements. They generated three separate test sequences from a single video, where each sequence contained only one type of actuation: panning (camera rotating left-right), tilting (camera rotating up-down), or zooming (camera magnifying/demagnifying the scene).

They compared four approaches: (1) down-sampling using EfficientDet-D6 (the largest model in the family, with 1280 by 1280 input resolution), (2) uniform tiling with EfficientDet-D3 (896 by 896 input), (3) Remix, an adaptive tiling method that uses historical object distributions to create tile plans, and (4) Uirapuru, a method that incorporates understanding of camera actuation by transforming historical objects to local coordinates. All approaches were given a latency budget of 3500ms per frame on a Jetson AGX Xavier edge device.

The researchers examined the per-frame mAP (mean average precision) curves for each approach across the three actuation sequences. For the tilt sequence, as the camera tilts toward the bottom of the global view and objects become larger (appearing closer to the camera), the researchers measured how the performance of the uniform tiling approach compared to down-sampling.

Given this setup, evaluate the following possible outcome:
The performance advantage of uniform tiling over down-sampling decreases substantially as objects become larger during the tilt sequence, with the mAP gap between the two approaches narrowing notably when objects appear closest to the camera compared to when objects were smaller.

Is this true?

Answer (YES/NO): YES